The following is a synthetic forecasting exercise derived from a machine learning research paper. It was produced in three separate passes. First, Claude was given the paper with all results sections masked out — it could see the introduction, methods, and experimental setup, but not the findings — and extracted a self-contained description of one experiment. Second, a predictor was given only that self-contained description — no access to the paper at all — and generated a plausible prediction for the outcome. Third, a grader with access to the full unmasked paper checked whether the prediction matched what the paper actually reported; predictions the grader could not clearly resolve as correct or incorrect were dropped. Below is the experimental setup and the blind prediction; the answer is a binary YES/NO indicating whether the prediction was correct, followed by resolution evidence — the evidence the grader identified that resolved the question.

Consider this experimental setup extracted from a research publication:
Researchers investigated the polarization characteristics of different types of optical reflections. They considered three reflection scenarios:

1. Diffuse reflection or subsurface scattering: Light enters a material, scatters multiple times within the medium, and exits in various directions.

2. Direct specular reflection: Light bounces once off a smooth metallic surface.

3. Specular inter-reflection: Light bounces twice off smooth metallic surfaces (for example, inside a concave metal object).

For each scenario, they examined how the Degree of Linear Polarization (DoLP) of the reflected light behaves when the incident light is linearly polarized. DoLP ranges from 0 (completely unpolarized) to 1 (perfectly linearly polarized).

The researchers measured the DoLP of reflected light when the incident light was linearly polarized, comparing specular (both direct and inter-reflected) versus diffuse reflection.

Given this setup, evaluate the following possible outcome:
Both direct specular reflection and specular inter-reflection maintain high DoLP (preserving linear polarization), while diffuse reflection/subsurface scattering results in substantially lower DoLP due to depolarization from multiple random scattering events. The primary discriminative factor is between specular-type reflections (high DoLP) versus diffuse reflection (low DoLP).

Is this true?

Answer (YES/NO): YES